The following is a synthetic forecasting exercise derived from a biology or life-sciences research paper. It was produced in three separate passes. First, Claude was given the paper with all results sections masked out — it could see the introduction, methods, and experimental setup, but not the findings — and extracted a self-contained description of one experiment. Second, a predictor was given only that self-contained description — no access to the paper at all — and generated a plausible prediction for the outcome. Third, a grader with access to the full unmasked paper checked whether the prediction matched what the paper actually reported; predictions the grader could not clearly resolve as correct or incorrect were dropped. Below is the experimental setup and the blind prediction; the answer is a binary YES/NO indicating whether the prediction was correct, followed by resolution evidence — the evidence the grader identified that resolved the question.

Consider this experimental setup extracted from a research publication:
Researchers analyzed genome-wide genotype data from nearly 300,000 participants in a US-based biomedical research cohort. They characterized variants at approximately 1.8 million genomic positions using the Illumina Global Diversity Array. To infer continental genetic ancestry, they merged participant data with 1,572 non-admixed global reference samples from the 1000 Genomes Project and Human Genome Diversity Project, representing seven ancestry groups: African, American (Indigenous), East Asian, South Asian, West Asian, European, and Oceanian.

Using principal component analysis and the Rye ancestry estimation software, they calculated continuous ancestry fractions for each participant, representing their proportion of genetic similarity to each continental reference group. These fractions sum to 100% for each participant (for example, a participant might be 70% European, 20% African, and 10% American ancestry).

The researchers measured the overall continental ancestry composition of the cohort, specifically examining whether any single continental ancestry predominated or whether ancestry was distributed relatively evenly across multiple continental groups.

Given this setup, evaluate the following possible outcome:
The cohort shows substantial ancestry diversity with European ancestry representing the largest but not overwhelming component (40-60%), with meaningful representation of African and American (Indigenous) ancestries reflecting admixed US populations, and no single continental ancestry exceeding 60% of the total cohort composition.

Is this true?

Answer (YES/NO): NO